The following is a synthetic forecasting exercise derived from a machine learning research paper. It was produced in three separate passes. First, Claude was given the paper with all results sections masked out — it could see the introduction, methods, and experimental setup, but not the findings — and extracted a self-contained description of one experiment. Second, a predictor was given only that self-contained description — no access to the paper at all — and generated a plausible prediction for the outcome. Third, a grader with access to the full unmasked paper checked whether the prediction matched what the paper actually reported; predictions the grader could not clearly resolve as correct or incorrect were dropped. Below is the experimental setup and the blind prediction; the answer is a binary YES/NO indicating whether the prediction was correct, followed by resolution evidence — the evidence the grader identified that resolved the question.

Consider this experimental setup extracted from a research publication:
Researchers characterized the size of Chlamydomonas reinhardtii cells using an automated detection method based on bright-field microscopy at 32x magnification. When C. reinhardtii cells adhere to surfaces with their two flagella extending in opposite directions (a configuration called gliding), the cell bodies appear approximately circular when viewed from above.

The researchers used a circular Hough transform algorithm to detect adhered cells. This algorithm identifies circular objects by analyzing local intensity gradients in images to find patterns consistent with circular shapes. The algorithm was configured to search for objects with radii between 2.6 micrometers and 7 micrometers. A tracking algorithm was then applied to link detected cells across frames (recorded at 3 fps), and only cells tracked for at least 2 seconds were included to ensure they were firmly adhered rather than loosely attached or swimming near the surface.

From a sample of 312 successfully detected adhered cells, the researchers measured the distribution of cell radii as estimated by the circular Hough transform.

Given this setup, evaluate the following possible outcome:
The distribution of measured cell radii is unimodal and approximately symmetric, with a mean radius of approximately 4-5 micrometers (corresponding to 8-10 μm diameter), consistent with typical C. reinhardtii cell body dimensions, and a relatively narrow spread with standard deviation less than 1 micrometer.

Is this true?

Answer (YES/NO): NO